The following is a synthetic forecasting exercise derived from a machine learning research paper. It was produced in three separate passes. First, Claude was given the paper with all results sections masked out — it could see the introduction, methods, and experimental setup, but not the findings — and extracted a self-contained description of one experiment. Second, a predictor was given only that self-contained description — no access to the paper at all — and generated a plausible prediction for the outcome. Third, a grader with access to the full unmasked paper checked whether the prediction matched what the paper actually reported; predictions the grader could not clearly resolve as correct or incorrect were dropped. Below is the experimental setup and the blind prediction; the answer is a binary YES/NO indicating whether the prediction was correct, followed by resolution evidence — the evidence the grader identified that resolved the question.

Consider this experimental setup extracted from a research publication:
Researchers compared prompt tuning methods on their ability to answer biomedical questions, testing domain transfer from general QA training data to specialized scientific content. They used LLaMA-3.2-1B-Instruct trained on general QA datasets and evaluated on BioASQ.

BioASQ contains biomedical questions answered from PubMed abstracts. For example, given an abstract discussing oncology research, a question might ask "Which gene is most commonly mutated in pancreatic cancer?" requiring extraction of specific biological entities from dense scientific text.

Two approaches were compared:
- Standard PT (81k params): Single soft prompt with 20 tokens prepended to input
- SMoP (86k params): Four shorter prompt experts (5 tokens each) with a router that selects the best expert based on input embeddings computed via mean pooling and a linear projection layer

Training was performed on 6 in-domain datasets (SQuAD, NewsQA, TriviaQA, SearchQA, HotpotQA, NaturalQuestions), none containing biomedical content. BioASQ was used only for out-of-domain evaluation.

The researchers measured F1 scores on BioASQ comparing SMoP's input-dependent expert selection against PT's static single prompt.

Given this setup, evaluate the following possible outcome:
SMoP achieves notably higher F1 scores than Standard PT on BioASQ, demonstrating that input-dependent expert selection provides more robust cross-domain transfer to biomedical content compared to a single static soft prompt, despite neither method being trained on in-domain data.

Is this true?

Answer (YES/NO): NO